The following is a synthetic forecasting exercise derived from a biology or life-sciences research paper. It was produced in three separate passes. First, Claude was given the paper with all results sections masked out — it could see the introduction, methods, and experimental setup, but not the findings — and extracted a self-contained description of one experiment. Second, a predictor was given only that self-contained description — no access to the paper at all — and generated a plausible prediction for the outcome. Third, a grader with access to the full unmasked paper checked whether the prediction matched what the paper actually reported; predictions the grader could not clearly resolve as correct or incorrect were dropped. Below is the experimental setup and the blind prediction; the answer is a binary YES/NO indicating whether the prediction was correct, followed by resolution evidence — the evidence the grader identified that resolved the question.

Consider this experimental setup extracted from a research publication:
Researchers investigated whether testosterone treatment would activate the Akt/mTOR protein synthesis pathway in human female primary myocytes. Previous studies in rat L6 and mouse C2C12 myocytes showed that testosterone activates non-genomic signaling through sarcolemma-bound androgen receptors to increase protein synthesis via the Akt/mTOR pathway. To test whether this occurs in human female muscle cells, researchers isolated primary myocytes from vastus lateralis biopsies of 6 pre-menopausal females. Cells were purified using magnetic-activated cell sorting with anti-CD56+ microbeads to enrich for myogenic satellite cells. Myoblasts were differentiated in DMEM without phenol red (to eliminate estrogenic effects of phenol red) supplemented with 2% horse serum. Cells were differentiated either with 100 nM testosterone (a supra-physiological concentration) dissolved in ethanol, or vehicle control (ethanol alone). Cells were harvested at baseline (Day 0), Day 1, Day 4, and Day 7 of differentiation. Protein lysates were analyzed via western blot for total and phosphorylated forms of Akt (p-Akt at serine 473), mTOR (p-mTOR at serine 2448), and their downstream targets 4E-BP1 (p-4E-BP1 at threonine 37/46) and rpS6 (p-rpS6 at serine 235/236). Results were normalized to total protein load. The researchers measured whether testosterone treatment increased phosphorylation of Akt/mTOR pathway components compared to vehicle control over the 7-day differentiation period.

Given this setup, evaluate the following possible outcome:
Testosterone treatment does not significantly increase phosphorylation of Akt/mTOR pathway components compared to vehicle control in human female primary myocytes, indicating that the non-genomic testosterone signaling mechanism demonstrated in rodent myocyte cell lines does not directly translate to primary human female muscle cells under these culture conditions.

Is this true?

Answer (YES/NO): YES